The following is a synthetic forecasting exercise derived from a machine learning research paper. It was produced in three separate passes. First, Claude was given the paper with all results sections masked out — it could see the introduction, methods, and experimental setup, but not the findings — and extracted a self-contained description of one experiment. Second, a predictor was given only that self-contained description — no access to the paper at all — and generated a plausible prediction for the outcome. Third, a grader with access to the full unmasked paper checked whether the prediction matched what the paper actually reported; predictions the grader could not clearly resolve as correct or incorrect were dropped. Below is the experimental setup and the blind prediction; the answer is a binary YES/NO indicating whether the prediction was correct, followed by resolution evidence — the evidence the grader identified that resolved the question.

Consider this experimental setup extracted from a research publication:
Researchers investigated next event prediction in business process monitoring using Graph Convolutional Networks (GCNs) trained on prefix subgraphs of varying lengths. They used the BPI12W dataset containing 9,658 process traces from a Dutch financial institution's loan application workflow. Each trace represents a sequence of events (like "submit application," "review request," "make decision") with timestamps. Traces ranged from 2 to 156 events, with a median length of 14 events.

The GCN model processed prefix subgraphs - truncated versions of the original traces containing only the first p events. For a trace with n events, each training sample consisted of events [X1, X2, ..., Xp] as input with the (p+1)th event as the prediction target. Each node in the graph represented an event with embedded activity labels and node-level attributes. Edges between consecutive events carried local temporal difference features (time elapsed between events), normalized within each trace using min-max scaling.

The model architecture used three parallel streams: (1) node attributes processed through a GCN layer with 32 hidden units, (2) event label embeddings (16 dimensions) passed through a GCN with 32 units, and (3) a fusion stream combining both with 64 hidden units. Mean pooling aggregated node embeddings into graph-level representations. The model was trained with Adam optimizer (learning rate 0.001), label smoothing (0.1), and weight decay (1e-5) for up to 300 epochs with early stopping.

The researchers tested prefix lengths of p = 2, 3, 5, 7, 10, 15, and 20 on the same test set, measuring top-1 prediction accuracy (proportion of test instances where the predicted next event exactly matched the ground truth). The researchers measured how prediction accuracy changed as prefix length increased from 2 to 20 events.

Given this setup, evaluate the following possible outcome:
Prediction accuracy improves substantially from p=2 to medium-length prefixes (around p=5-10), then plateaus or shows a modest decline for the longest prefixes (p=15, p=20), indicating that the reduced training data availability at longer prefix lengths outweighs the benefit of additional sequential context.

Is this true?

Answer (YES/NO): NO